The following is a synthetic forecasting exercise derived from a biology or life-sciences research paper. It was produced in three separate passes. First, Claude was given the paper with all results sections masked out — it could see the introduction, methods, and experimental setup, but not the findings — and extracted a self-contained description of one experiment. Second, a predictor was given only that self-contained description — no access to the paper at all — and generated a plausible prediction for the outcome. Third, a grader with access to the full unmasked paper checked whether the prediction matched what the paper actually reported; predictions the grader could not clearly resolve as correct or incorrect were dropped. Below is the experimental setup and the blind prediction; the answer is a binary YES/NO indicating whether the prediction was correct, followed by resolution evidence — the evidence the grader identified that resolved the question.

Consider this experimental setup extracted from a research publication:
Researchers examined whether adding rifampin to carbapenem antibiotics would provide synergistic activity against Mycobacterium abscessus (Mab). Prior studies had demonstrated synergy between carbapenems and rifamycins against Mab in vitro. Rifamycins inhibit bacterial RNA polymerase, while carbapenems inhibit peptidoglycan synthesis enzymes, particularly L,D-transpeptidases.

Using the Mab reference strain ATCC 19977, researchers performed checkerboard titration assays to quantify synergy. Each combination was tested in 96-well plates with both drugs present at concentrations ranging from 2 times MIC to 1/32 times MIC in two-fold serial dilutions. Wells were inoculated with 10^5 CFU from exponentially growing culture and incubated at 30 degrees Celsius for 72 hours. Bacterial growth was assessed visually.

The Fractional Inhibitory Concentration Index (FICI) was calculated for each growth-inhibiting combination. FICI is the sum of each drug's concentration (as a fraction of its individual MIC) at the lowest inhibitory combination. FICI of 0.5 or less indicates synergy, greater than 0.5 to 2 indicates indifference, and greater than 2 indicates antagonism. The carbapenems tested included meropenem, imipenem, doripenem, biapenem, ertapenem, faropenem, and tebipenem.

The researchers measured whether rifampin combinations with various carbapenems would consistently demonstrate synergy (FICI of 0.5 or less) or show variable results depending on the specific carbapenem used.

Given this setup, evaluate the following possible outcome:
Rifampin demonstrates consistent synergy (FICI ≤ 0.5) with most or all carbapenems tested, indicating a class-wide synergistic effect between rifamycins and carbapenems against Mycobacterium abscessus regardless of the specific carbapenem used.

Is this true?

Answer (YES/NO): NO